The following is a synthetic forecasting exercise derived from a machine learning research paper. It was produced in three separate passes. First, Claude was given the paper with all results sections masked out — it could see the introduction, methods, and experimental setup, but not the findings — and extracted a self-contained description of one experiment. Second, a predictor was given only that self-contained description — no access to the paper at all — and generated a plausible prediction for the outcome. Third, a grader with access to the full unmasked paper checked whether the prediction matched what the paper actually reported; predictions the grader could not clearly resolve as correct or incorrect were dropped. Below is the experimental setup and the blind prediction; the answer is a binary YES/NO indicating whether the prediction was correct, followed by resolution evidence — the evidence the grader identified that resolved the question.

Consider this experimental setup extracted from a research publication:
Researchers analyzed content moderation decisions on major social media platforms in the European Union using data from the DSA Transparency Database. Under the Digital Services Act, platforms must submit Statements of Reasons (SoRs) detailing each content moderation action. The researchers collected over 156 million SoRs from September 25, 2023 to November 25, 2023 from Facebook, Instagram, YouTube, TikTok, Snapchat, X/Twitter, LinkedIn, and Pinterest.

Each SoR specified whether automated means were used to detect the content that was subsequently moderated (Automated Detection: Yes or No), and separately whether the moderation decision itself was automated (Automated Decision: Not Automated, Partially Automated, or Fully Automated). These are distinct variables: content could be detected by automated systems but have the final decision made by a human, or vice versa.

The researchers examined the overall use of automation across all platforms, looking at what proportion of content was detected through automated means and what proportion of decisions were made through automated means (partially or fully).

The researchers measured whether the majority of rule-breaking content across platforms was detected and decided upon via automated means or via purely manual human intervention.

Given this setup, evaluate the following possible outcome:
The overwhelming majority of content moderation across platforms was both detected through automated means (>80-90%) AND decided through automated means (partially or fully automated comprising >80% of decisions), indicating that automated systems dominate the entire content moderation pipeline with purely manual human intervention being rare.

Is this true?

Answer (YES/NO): YES